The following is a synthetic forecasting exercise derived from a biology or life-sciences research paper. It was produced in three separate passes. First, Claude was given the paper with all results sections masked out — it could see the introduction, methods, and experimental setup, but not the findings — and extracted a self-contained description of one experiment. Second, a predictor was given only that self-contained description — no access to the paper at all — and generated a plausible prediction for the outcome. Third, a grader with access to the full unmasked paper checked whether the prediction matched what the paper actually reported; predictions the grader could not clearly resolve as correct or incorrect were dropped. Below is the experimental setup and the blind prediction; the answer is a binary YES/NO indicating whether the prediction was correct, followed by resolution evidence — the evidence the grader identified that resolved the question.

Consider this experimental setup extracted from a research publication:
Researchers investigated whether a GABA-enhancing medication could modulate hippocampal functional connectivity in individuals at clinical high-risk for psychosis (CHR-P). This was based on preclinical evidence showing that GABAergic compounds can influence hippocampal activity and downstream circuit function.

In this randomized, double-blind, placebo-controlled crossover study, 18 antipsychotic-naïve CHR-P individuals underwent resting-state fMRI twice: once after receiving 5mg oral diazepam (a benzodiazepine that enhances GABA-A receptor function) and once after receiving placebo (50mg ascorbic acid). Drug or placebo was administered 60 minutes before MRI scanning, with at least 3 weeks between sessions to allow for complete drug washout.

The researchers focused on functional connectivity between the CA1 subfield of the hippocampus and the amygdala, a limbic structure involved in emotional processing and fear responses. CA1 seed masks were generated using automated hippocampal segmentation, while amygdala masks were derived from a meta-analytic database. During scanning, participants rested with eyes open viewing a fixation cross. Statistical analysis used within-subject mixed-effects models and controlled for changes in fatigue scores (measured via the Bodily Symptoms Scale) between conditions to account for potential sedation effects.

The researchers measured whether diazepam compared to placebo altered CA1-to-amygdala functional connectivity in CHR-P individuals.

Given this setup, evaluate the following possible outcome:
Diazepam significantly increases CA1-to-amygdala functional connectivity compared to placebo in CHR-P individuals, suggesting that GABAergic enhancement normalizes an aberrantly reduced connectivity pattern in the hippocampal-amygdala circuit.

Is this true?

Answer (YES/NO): NO